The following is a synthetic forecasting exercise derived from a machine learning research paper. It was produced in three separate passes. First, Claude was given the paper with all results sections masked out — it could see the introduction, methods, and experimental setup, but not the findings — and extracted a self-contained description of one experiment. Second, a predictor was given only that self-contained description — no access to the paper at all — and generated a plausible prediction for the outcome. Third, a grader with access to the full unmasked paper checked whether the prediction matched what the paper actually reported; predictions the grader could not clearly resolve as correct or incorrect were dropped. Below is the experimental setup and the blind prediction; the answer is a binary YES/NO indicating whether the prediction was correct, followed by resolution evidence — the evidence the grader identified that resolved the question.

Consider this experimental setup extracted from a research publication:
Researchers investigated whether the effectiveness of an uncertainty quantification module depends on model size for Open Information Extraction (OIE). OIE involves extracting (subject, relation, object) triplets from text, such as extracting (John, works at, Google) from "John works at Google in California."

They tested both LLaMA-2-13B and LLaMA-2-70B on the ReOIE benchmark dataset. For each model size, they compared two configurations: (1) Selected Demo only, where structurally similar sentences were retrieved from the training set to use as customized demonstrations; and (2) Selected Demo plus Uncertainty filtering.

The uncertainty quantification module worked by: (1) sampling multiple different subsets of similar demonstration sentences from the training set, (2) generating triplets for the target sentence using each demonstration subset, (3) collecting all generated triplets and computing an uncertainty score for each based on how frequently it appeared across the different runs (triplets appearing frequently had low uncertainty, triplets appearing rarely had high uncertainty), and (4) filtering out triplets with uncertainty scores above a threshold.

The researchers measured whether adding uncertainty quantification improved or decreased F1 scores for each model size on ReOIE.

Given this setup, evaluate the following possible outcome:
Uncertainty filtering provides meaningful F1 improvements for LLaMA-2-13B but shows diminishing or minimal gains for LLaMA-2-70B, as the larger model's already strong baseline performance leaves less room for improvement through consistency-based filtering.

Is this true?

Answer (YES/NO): NO